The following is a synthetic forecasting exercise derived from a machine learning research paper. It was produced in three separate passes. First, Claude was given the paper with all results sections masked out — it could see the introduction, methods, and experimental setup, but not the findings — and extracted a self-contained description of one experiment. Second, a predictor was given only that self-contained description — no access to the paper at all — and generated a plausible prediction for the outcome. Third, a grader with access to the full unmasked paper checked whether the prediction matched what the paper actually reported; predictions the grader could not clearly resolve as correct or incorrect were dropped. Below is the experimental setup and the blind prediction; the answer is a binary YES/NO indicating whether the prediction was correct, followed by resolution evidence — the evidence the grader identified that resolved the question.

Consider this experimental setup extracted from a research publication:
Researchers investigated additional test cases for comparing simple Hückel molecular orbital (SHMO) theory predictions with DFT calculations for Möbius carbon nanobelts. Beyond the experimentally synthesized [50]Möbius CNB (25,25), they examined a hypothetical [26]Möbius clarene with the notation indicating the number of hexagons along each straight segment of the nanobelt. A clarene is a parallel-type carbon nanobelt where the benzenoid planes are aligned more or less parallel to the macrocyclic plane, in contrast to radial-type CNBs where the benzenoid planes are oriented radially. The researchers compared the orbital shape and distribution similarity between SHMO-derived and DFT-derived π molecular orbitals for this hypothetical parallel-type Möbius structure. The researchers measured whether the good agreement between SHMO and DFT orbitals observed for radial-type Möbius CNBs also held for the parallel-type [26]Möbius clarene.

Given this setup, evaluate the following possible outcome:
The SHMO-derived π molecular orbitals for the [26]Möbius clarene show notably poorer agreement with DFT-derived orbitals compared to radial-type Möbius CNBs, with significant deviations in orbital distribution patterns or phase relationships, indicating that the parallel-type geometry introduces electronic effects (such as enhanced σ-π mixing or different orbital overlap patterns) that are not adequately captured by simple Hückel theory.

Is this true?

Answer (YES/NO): NO